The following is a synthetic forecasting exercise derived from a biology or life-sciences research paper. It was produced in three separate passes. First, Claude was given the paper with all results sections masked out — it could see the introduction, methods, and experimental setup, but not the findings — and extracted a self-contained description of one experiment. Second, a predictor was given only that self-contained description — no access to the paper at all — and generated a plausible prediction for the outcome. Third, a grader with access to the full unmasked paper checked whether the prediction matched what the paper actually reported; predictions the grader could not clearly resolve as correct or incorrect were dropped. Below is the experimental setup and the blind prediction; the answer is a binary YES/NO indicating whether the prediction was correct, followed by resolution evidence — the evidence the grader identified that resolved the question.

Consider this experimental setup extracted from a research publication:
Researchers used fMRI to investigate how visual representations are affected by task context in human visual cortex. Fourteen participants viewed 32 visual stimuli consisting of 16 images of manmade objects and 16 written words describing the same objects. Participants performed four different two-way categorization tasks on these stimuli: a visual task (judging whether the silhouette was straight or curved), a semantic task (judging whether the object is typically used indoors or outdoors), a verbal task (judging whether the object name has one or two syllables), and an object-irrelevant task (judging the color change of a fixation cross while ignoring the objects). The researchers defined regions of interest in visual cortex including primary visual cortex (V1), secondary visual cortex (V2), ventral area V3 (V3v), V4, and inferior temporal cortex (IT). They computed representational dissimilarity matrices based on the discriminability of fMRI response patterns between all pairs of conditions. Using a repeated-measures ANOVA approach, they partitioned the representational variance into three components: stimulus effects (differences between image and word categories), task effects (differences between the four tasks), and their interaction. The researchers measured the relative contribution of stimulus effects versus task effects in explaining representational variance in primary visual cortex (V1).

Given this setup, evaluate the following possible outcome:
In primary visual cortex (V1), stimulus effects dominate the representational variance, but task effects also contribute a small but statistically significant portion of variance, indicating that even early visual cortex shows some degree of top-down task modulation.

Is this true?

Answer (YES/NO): YES